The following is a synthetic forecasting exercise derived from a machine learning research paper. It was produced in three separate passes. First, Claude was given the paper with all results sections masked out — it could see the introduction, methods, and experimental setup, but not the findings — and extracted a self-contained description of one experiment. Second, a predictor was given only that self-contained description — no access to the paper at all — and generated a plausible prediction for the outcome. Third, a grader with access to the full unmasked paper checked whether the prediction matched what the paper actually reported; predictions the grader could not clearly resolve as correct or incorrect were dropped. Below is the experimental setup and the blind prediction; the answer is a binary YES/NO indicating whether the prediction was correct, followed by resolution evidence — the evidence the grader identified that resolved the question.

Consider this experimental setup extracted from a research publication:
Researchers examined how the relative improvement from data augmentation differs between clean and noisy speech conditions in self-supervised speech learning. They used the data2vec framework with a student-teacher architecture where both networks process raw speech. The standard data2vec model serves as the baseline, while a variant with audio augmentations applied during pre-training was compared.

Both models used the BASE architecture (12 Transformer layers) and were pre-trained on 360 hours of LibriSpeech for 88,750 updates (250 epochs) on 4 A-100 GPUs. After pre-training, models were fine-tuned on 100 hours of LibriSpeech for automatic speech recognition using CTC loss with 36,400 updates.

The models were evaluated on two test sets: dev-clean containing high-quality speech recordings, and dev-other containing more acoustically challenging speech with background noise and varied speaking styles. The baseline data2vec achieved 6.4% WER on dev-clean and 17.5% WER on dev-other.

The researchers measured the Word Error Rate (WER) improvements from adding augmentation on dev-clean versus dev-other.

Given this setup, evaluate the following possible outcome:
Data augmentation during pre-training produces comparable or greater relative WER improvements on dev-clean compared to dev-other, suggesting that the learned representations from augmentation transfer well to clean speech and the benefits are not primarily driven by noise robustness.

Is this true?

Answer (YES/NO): NO